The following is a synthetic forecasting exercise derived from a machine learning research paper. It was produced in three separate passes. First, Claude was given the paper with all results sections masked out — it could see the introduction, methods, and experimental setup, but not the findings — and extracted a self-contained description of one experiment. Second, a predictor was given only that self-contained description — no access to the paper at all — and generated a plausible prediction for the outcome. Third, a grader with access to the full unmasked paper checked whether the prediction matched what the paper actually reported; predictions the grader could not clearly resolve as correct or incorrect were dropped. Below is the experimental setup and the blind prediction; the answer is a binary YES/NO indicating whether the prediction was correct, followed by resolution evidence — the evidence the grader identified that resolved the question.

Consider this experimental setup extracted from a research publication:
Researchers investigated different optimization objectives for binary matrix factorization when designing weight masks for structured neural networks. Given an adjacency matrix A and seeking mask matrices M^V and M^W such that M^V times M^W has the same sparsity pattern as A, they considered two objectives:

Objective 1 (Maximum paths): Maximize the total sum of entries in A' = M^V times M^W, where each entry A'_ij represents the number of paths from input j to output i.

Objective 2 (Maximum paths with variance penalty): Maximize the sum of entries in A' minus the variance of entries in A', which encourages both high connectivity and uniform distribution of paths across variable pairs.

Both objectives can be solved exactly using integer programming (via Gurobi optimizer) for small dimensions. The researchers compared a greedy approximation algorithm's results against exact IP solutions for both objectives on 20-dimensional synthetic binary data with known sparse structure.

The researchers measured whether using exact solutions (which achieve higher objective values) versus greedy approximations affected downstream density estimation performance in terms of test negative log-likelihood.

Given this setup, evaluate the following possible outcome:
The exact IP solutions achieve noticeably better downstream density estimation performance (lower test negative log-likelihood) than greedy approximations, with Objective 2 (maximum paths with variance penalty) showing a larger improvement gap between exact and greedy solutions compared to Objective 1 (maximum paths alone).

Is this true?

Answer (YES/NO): NO